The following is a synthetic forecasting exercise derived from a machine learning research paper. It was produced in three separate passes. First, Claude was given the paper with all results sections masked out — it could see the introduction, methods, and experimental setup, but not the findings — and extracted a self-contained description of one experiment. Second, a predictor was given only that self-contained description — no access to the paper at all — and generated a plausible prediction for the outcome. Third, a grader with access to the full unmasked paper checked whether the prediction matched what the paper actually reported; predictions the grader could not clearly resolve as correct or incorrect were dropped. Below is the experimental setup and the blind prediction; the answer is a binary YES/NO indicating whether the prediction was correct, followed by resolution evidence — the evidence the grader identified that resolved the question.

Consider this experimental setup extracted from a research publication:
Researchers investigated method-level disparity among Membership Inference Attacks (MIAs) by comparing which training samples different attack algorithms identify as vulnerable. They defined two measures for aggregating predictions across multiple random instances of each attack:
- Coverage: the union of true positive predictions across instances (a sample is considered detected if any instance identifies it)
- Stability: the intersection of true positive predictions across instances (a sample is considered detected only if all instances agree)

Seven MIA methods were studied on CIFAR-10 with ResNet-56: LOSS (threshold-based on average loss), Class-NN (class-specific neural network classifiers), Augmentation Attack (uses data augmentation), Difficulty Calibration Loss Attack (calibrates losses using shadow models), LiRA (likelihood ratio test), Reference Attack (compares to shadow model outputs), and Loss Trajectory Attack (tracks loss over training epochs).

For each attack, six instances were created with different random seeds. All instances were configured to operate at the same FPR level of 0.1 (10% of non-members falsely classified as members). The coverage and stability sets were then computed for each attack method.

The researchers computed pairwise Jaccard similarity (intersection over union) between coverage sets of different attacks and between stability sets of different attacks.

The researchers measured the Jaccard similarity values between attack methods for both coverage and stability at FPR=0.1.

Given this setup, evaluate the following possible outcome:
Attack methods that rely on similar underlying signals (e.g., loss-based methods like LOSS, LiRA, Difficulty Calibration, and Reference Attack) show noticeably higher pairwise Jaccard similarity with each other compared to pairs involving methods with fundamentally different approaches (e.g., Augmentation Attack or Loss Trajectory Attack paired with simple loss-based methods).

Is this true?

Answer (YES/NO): NO